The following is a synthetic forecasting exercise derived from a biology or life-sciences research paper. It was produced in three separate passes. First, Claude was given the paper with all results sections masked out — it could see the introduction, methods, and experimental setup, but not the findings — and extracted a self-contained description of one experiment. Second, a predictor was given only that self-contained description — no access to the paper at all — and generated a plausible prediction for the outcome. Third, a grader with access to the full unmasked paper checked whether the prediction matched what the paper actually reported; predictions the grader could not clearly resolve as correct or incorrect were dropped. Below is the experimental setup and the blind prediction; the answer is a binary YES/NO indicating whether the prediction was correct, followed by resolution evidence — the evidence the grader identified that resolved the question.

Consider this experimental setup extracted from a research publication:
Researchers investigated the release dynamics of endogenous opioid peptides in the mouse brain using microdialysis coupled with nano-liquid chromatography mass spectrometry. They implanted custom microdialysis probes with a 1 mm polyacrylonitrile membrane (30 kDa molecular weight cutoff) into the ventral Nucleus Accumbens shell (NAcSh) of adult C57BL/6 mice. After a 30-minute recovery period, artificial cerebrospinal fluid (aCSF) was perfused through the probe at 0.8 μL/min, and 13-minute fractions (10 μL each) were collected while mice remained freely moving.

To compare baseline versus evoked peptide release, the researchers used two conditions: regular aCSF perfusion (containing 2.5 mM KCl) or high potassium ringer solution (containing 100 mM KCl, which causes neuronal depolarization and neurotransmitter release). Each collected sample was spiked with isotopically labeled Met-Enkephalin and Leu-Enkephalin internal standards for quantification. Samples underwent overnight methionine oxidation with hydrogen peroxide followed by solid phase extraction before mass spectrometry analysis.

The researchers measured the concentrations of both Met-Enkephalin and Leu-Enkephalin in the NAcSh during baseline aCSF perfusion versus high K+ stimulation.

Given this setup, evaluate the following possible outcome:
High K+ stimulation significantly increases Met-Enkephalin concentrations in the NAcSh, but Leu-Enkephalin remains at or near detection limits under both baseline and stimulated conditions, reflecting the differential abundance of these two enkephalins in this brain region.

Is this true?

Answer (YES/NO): NO